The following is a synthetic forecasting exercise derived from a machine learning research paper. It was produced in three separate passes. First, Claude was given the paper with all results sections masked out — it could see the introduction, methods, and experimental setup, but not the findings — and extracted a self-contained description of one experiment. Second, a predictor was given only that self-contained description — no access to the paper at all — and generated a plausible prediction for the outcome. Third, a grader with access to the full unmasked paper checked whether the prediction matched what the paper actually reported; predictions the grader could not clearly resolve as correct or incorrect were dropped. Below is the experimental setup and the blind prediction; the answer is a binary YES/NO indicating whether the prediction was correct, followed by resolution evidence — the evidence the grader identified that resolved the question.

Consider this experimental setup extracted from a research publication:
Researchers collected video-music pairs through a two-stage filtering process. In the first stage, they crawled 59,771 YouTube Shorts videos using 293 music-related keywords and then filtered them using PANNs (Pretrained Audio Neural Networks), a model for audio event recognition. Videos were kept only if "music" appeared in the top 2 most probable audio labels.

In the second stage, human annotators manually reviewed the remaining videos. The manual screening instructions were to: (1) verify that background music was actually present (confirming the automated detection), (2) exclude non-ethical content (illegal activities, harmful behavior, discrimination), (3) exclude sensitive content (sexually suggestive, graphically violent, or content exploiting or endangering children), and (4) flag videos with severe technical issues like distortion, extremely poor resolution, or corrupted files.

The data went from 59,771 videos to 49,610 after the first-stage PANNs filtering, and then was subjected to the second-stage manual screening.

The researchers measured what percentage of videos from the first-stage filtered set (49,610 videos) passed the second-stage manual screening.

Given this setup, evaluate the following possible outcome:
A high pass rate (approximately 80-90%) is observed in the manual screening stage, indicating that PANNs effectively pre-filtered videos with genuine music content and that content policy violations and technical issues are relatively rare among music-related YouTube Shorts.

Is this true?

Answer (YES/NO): NO